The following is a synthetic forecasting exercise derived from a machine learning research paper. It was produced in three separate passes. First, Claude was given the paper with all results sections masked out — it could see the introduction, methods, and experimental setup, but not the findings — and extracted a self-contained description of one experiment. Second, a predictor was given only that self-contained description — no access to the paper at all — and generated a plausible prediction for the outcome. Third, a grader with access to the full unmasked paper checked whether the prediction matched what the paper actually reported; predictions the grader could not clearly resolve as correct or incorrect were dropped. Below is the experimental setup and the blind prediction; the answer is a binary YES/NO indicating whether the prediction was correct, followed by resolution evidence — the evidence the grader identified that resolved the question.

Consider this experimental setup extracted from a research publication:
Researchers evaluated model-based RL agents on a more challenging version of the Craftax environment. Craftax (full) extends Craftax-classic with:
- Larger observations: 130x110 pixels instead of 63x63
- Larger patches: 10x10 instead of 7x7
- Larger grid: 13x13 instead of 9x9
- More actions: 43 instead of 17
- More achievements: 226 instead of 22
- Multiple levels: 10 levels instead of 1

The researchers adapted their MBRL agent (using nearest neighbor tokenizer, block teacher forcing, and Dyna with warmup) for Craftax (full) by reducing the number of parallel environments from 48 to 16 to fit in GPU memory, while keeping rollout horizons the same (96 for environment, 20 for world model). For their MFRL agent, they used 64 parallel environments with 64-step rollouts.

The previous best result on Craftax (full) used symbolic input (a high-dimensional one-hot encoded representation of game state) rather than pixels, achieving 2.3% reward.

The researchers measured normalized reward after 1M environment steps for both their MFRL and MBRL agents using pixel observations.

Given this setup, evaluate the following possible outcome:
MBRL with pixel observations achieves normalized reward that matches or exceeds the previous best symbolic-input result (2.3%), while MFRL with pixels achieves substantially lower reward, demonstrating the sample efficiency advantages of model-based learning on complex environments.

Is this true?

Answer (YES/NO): NO